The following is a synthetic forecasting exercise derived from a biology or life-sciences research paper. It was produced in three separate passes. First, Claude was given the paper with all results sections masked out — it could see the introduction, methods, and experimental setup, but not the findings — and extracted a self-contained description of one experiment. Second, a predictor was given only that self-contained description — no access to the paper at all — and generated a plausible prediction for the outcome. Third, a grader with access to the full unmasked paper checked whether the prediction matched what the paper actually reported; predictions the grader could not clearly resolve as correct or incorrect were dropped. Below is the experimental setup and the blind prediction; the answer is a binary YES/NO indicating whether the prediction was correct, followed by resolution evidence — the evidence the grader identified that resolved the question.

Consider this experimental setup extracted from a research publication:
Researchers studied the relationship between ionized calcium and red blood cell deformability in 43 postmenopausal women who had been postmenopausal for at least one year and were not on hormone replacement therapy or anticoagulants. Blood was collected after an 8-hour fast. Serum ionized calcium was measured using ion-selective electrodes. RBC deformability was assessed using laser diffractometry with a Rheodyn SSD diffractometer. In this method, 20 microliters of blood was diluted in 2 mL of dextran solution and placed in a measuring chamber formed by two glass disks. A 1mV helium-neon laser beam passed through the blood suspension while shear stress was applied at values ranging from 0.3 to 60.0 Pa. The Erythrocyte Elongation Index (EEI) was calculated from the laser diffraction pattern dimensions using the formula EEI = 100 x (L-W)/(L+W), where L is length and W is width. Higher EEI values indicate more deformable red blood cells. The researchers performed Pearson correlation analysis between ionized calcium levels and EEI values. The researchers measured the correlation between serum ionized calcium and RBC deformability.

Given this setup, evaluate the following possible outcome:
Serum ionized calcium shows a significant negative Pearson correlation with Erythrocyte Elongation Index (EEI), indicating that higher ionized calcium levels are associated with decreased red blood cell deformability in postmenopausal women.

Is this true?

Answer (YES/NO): NO